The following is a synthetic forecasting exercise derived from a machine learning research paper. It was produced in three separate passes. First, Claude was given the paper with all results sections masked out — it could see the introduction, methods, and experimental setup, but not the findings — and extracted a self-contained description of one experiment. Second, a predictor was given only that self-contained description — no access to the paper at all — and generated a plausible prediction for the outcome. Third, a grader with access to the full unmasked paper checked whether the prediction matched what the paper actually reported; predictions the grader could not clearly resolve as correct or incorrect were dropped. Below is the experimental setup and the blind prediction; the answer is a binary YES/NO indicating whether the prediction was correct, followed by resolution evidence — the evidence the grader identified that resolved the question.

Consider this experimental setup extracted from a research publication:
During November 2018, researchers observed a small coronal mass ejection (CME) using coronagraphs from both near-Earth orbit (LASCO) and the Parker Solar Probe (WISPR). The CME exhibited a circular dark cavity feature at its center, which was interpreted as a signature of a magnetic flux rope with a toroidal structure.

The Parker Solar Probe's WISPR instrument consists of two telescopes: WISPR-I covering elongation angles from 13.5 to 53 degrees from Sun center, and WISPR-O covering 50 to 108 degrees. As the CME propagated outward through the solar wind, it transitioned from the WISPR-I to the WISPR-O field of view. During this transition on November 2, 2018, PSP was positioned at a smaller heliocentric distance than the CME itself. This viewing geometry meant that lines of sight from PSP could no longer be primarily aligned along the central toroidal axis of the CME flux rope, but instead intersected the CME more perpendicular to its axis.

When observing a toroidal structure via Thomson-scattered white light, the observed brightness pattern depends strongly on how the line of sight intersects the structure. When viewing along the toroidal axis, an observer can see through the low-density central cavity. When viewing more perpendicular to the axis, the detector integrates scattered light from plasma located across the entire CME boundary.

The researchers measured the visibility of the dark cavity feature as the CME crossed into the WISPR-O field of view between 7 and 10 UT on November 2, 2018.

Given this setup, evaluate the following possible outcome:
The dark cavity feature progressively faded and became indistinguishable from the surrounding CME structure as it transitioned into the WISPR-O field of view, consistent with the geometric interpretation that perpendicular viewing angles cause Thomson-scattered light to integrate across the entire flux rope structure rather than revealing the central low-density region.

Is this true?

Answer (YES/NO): NO